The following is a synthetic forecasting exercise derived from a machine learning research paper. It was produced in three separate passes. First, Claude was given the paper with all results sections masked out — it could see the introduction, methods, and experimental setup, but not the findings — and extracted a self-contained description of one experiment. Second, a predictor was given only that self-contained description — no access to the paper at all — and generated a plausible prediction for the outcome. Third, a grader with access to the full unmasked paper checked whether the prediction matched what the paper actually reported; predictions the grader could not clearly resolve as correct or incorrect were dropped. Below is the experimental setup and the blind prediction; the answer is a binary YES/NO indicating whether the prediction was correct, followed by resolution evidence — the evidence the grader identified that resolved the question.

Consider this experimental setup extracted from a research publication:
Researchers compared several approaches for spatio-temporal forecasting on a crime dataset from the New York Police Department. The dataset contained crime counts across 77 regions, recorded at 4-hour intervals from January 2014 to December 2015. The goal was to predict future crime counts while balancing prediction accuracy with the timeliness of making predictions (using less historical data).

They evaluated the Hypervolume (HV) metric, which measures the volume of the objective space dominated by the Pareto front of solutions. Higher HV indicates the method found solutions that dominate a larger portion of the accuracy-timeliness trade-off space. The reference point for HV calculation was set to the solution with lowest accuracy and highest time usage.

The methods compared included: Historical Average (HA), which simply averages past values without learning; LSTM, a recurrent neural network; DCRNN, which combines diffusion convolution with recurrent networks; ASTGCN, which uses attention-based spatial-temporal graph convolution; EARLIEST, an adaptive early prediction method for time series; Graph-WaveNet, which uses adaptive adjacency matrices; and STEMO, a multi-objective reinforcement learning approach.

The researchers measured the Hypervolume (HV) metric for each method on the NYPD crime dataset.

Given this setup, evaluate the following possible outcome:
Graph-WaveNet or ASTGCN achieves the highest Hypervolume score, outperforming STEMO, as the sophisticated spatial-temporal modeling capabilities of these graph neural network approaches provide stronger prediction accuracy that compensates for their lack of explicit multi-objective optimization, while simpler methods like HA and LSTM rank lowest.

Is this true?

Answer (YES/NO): NO